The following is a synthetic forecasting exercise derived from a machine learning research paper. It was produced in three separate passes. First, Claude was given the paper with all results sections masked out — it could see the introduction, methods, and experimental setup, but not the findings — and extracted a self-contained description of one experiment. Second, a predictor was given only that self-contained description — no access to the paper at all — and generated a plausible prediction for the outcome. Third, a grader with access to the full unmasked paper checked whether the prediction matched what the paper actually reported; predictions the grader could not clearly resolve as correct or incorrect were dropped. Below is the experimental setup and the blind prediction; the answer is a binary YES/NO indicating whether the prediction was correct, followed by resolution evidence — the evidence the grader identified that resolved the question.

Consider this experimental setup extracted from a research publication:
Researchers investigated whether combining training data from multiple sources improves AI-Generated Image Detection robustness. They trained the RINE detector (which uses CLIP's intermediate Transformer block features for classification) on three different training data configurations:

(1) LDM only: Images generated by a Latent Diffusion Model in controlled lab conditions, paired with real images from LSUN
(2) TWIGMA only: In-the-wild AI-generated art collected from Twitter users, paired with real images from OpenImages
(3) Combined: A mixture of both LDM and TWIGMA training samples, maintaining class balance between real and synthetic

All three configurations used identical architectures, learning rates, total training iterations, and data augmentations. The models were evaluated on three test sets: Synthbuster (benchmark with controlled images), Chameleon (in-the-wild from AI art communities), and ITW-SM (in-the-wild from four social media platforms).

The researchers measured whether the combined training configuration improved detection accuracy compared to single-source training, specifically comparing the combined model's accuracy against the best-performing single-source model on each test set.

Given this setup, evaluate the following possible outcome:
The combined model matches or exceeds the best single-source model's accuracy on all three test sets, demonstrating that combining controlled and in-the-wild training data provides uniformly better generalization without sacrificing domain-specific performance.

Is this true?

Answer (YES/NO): NO